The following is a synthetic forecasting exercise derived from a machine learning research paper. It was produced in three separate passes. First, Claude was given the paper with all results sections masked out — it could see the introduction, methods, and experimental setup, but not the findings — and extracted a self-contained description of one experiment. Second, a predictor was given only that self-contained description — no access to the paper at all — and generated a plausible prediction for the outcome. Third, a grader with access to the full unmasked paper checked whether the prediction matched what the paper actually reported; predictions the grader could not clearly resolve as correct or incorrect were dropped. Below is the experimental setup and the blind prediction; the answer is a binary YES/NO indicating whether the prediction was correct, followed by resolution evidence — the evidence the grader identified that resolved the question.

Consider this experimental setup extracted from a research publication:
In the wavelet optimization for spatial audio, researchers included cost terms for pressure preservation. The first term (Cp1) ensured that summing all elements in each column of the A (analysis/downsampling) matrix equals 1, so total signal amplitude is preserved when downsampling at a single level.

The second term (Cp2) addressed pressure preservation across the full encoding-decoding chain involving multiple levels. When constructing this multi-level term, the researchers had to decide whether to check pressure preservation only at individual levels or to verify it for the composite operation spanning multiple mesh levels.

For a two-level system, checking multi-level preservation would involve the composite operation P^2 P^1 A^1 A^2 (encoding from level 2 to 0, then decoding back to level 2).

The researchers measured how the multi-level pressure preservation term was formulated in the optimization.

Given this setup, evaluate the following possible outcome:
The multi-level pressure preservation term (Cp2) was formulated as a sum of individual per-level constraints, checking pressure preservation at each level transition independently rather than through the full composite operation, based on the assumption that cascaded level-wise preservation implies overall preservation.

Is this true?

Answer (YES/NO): NO